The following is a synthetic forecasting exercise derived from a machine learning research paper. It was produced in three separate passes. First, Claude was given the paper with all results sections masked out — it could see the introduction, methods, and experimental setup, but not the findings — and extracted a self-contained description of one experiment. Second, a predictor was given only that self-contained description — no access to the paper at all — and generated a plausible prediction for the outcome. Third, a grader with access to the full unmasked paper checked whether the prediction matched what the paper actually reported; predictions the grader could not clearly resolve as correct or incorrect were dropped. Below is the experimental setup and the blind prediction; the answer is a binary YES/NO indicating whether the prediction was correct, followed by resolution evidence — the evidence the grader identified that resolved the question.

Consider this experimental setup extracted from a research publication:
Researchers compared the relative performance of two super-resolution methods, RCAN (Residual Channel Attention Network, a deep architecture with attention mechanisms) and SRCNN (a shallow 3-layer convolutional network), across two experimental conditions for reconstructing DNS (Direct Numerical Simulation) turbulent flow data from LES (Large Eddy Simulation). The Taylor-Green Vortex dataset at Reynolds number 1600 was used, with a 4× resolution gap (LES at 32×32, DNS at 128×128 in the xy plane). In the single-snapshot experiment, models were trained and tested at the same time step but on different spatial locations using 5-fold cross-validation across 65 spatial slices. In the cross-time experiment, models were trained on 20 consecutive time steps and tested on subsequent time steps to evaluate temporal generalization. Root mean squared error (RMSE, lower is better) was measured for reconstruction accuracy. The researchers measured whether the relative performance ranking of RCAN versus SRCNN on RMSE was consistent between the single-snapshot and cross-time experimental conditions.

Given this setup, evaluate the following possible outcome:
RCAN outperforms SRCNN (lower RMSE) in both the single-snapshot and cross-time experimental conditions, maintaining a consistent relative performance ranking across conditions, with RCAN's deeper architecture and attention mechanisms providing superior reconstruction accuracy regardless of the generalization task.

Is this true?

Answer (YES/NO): NO